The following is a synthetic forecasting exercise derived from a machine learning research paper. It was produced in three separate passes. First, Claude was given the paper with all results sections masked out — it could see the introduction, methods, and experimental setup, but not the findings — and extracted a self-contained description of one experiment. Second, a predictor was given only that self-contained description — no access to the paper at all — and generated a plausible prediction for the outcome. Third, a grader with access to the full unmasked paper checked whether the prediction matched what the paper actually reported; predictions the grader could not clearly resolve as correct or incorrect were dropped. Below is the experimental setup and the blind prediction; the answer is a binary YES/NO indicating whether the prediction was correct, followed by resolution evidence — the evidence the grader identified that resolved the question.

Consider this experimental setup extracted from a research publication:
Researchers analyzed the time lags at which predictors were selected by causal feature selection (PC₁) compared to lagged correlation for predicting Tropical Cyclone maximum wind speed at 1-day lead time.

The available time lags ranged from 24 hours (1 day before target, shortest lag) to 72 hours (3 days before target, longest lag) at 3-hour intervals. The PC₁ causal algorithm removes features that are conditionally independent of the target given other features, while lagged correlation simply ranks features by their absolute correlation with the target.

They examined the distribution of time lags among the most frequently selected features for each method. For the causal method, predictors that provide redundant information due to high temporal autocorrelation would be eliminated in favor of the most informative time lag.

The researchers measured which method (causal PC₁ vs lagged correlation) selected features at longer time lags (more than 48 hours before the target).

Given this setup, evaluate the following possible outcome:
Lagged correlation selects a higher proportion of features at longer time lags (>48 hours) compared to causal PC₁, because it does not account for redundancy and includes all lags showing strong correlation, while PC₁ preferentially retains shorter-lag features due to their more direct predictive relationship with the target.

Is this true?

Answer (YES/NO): NO